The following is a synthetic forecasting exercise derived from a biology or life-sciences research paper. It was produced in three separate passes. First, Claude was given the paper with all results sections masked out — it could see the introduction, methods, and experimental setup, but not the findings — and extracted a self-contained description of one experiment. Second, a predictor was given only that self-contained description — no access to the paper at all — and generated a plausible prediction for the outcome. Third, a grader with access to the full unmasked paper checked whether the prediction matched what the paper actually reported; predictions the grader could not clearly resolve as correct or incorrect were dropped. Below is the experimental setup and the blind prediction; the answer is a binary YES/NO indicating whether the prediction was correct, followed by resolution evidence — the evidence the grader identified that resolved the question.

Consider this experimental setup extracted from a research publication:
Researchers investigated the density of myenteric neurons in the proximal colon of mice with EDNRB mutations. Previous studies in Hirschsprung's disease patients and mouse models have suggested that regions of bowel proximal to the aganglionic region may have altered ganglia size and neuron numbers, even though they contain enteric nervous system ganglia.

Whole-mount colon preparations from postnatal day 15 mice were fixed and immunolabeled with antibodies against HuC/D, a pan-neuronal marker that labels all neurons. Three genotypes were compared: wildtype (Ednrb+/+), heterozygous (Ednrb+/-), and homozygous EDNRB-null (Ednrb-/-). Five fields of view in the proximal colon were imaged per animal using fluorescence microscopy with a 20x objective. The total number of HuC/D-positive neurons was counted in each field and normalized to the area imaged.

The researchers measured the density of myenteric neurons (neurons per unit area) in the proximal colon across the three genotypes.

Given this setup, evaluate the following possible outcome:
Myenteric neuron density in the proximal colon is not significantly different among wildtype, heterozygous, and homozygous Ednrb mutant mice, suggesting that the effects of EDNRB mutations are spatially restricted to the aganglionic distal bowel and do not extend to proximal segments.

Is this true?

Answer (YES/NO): NO